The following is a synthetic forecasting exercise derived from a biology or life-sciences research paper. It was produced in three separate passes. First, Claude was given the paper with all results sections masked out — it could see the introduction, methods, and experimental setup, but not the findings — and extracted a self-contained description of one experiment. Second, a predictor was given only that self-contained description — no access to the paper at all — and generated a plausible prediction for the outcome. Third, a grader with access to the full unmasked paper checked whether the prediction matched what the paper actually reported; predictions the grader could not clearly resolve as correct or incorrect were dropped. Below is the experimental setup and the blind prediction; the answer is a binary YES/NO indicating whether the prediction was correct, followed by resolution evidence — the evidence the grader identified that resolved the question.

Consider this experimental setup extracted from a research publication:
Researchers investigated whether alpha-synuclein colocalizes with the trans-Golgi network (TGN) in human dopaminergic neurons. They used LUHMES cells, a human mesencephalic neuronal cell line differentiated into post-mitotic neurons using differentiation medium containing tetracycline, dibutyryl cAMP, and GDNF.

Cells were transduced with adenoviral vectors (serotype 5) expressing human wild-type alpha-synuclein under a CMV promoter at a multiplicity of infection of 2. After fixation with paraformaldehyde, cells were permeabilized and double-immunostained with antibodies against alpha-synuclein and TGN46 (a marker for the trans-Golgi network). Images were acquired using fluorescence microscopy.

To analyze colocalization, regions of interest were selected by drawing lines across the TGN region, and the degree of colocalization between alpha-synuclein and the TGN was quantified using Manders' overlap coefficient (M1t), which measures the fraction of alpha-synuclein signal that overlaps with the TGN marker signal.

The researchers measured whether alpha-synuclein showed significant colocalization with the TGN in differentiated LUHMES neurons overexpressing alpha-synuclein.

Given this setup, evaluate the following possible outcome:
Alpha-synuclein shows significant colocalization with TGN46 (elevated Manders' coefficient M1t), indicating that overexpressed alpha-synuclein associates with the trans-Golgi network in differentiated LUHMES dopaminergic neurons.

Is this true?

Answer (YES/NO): YES